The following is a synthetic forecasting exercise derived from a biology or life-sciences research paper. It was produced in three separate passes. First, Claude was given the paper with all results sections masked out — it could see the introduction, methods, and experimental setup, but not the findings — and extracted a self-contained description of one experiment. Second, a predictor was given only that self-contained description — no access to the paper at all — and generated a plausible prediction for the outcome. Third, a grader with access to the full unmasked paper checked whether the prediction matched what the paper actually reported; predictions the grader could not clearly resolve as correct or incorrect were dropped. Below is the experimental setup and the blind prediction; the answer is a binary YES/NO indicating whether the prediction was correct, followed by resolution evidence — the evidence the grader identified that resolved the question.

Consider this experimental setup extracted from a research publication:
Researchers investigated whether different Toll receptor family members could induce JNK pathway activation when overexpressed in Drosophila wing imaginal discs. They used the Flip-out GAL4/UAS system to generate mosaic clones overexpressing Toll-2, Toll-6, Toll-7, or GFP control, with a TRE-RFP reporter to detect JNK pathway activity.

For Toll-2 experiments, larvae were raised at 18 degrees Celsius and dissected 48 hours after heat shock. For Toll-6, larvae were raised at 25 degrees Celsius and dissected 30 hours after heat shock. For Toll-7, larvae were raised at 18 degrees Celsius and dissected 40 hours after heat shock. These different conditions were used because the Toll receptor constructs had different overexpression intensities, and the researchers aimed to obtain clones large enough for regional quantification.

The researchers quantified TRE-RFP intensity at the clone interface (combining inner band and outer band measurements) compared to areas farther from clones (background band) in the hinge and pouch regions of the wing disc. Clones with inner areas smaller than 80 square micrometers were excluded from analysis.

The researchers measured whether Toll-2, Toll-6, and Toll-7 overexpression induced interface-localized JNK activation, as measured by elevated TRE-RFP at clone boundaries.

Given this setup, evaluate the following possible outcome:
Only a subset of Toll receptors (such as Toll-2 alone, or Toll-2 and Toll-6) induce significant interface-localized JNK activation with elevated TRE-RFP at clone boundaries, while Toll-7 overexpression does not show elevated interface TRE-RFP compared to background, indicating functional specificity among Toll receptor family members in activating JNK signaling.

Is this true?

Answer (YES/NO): NO